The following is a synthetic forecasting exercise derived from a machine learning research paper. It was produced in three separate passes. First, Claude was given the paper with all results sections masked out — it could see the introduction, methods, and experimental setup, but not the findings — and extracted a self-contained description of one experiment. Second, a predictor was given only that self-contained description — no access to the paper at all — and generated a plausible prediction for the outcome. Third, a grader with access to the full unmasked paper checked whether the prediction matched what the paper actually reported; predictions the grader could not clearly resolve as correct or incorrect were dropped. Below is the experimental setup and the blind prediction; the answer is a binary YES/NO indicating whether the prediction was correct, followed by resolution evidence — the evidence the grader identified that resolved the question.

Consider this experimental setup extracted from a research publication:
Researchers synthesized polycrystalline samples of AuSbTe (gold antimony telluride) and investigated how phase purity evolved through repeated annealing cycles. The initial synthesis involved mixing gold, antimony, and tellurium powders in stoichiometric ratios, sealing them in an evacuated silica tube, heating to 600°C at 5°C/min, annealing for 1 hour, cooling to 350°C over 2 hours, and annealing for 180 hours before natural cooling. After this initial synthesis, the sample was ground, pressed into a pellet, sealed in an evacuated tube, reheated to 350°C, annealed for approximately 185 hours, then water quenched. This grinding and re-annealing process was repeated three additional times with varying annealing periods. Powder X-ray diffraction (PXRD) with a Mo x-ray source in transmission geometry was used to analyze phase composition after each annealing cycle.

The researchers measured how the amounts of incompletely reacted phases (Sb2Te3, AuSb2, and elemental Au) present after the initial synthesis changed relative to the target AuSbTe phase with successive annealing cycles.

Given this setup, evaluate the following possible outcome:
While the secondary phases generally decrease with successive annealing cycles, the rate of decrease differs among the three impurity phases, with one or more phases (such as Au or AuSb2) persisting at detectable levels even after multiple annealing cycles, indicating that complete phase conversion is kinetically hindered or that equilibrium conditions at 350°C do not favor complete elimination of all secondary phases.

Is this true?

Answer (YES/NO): YES